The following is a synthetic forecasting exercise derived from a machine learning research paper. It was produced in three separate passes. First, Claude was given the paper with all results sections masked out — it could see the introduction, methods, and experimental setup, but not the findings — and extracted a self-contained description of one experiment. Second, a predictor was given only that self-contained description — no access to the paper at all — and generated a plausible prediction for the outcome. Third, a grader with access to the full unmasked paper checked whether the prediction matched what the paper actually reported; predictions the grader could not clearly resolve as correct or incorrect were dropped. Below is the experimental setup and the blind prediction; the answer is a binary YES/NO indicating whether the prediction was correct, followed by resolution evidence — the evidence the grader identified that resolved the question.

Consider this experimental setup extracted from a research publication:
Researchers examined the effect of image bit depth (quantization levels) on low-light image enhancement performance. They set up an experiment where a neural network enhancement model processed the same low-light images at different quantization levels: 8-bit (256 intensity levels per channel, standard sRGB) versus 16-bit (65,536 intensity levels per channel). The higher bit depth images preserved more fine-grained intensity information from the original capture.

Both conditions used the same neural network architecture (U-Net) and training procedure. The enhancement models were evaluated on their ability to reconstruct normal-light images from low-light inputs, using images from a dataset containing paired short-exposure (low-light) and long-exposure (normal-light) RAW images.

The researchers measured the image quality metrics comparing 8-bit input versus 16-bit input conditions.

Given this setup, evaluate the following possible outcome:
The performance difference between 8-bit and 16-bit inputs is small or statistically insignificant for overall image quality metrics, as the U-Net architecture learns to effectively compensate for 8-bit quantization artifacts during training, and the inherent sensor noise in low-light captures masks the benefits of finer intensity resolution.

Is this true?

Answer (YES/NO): NO